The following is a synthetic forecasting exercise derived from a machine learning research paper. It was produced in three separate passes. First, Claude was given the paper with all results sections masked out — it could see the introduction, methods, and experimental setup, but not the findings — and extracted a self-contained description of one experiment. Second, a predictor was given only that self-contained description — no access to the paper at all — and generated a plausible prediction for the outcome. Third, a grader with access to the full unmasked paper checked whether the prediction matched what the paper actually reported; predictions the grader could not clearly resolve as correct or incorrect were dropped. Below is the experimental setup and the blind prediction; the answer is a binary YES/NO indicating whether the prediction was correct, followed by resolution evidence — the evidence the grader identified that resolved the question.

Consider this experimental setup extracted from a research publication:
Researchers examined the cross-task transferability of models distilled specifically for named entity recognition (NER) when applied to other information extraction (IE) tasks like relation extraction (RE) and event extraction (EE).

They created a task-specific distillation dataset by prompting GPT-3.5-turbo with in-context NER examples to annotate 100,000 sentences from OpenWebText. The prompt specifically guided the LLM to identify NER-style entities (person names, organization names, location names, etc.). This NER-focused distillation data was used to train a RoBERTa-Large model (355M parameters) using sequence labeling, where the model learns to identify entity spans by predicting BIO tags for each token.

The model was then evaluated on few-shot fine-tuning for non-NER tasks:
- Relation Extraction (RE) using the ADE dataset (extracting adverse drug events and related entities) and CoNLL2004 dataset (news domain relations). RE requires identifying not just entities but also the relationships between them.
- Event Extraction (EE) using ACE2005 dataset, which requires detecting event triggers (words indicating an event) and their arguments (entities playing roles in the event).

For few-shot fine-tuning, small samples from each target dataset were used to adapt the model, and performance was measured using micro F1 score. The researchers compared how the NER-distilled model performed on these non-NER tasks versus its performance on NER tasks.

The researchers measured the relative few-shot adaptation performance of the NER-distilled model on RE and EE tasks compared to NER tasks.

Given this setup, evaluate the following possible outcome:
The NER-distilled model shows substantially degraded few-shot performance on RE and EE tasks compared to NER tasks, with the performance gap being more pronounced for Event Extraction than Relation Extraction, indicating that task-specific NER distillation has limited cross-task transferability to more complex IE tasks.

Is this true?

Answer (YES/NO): NO